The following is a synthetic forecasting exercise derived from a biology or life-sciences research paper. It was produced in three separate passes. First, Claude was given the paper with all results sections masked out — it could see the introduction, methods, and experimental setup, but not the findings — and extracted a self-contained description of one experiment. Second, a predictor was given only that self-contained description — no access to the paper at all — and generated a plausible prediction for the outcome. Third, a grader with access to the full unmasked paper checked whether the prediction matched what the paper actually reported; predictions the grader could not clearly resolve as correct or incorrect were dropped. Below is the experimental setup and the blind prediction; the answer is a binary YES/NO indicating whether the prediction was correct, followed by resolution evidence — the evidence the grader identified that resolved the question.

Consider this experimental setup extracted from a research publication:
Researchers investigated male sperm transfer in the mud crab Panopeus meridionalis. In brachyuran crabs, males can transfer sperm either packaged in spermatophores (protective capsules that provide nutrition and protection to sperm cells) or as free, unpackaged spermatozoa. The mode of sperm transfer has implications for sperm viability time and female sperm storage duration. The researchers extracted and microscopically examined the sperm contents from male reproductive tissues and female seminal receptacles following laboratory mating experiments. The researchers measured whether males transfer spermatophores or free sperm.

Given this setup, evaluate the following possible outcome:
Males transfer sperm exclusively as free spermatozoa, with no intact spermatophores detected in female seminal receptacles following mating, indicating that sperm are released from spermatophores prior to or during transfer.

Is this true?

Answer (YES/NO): YES